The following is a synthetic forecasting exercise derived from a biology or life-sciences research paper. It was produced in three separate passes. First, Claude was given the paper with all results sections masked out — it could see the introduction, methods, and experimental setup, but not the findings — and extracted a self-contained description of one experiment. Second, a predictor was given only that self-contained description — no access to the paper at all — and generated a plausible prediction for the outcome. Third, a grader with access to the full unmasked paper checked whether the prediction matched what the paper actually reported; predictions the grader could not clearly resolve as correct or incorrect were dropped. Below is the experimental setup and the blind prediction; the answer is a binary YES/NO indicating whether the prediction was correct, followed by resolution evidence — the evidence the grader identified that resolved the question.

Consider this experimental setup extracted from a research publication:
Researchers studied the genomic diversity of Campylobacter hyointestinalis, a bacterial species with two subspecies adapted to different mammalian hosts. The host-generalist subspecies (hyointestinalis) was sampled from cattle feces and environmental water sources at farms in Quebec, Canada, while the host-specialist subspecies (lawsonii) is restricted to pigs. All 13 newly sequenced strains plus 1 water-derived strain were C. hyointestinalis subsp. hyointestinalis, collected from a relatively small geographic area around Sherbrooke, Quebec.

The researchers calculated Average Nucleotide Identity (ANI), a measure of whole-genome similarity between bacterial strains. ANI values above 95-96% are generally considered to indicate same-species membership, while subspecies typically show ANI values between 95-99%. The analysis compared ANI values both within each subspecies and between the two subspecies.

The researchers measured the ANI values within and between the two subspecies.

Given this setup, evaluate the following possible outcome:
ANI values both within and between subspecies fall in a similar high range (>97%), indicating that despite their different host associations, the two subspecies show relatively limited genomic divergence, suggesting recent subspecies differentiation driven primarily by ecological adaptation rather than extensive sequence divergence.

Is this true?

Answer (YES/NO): NO